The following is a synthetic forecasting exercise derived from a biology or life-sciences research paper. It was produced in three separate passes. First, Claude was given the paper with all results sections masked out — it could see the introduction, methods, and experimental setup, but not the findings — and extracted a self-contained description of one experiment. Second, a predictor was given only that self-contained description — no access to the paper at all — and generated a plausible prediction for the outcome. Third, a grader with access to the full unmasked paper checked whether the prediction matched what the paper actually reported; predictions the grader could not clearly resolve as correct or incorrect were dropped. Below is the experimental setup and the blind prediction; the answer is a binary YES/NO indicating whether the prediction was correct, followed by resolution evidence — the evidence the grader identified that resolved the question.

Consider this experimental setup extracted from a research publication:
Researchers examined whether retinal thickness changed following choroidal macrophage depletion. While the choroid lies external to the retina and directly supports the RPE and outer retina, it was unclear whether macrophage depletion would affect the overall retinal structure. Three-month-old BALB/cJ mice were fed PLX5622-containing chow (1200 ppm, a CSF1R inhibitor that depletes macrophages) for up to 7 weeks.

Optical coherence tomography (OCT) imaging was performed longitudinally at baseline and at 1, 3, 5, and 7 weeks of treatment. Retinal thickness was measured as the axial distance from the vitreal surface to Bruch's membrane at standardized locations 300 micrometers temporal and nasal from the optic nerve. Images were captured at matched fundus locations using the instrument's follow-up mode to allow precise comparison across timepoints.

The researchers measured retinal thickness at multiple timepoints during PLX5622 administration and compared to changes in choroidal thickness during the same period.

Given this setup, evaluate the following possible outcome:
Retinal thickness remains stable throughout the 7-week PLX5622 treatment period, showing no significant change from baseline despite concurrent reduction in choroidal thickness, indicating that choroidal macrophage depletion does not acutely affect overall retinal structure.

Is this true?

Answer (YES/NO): YES